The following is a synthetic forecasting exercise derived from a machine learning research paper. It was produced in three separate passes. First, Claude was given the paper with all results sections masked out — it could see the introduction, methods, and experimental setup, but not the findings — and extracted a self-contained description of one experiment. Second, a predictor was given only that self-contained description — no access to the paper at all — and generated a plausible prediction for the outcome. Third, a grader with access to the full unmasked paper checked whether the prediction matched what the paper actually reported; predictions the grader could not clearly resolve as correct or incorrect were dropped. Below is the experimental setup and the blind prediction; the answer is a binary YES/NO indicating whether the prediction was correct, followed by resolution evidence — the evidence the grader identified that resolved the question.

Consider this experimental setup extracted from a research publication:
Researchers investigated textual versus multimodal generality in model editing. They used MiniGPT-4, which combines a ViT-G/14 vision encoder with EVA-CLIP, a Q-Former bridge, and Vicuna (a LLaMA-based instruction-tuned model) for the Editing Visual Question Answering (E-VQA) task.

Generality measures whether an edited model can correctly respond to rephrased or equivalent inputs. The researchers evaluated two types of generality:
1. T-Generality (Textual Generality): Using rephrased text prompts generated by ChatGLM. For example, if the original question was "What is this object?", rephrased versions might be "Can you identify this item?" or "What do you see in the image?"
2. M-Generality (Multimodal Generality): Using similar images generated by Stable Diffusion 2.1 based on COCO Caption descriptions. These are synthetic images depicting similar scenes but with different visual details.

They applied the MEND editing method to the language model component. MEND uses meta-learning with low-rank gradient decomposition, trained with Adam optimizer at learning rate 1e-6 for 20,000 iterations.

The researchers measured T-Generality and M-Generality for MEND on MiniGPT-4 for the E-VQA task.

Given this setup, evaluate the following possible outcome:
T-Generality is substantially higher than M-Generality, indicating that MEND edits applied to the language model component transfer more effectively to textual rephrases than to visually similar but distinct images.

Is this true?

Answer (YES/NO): YES